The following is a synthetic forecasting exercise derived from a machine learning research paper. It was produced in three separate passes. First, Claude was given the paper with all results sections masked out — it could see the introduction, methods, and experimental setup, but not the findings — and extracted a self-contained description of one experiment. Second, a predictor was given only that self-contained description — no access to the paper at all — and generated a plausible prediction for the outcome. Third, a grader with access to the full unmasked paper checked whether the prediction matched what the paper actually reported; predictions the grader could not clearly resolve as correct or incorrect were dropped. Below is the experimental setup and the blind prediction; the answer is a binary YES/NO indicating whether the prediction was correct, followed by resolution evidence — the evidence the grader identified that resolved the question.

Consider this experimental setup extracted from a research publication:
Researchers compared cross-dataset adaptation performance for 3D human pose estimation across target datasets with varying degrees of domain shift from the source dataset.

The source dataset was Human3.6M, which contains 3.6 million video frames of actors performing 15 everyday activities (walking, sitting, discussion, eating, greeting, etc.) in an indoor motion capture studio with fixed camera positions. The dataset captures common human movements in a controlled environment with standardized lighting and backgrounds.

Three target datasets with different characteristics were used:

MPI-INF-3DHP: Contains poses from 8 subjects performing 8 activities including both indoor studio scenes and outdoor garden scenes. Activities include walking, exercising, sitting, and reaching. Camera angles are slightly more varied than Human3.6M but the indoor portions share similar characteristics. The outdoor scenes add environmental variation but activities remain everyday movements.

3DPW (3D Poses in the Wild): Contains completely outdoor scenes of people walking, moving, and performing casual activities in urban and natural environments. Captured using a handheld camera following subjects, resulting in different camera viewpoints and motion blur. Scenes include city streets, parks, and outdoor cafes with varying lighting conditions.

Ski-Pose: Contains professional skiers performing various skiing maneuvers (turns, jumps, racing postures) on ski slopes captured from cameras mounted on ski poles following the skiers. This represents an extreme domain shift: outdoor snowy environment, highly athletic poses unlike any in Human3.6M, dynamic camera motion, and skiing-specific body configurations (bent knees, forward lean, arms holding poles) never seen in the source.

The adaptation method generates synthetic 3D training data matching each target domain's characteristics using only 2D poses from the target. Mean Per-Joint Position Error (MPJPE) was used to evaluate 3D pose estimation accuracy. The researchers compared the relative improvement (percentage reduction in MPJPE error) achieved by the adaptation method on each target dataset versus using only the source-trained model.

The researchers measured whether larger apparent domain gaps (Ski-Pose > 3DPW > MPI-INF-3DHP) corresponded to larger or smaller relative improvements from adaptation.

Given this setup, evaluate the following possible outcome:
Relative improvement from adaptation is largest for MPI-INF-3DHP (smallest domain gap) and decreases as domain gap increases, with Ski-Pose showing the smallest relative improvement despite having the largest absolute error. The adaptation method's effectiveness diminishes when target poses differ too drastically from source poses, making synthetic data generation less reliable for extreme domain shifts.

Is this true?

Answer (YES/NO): YES